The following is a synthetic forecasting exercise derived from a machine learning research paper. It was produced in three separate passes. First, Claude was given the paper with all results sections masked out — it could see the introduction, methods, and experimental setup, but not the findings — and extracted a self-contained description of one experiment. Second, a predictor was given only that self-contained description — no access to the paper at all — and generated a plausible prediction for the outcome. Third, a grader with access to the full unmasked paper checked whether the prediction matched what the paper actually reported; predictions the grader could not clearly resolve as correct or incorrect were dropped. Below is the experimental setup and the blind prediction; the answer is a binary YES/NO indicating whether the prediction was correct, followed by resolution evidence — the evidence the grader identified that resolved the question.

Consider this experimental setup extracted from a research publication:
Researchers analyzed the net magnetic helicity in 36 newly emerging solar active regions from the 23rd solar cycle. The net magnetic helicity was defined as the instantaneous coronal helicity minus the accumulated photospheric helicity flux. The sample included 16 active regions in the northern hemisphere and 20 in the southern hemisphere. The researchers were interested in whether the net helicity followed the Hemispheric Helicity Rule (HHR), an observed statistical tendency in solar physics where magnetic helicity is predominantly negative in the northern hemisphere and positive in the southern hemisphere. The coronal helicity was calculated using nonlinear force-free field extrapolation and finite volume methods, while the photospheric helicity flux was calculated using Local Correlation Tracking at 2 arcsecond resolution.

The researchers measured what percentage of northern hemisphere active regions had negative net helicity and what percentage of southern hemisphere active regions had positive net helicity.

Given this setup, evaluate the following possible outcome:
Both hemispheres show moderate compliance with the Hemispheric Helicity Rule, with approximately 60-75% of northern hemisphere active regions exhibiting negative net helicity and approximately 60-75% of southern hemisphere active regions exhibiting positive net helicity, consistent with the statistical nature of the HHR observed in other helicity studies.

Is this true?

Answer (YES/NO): NO